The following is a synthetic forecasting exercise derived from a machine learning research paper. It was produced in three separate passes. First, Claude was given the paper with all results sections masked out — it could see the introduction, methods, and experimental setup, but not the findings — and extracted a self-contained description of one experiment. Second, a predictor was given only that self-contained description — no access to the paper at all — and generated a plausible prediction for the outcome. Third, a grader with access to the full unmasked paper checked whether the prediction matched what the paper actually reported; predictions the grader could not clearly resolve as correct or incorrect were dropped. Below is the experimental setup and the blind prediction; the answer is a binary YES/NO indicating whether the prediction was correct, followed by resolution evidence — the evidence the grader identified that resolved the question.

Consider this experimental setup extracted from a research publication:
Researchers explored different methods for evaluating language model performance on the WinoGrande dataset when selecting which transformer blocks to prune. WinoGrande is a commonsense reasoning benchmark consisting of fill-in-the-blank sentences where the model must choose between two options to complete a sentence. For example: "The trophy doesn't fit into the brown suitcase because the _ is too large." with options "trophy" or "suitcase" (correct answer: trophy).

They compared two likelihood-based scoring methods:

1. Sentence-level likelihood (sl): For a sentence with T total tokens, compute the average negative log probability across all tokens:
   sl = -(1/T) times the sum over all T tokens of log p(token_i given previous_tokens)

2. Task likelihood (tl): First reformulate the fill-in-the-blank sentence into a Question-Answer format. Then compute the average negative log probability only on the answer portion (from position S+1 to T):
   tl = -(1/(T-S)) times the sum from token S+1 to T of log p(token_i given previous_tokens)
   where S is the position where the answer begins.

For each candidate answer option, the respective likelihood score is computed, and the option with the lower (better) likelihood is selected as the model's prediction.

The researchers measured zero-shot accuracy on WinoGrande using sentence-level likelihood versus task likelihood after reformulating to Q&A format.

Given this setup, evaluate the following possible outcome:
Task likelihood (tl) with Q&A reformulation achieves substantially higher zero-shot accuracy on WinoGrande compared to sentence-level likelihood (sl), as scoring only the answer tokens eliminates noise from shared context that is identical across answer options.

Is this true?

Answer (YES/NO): YES